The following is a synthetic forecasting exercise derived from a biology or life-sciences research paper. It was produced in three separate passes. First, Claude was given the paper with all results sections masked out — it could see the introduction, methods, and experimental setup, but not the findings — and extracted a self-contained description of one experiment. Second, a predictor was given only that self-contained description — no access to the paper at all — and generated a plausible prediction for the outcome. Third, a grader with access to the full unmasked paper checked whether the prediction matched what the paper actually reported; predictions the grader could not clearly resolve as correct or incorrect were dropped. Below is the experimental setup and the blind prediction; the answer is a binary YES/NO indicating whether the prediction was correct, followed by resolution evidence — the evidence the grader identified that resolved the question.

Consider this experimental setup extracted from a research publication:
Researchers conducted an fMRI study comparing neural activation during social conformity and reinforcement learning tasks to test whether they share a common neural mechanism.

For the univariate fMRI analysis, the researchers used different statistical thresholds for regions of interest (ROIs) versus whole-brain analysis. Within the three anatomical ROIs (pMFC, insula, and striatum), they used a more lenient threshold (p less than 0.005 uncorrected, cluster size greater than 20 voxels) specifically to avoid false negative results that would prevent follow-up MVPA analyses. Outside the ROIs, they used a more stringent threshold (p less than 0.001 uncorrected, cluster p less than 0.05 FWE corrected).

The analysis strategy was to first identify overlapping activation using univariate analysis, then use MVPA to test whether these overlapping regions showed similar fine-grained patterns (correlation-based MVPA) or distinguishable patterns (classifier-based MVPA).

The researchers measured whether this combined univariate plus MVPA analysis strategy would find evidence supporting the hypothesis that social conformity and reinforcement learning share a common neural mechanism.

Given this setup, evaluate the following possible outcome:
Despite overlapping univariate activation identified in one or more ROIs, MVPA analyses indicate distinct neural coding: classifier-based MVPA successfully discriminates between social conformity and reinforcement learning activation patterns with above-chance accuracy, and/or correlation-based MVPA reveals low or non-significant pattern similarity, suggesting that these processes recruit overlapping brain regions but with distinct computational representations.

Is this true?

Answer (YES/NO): YES